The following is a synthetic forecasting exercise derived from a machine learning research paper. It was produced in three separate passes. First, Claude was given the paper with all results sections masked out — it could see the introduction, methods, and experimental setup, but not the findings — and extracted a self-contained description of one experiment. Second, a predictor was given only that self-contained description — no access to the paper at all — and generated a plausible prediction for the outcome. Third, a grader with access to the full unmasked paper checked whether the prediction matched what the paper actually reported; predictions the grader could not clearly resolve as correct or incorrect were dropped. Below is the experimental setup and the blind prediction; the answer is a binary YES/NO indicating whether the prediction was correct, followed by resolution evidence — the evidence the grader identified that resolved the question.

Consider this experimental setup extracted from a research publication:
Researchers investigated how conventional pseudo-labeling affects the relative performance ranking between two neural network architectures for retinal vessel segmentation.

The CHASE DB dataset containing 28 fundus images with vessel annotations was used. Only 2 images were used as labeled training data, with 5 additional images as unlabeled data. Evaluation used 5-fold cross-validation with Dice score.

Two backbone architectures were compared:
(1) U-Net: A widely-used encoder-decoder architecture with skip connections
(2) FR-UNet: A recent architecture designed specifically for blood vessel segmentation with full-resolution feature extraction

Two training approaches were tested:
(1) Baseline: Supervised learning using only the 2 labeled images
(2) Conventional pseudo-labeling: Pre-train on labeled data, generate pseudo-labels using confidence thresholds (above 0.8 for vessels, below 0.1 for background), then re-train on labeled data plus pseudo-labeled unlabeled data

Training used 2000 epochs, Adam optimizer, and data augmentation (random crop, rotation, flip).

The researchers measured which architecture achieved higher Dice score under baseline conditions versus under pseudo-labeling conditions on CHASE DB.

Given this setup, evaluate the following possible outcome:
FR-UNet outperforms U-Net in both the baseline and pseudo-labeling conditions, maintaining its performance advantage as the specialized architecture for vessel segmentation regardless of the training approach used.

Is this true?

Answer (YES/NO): NO